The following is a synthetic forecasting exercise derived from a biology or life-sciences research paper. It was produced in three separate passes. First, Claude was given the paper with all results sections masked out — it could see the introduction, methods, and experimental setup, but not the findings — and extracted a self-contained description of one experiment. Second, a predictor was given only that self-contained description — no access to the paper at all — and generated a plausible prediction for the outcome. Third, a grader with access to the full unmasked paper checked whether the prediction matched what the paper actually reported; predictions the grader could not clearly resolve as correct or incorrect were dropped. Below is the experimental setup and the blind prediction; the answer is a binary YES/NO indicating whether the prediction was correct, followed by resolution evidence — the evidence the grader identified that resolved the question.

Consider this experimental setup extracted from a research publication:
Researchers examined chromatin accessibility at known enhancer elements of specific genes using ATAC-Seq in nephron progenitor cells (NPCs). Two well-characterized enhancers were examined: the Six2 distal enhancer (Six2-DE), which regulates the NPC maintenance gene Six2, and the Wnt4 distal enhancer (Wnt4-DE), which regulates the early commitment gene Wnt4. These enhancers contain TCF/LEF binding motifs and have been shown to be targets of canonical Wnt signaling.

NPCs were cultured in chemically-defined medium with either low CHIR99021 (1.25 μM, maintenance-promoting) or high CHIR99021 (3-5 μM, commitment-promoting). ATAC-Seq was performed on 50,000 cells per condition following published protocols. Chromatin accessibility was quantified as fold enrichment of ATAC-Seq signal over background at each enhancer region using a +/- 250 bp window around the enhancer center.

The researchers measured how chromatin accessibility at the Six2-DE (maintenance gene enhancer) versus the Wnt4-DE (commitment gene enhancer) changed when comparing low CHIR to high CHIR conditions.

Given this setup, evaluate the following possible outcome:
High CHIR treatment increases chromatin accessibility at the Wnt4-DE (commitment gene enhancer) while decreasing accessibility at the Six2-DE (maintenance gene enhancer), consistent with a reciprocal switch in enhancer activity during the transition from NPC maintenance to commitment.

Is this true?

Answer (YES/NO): YES